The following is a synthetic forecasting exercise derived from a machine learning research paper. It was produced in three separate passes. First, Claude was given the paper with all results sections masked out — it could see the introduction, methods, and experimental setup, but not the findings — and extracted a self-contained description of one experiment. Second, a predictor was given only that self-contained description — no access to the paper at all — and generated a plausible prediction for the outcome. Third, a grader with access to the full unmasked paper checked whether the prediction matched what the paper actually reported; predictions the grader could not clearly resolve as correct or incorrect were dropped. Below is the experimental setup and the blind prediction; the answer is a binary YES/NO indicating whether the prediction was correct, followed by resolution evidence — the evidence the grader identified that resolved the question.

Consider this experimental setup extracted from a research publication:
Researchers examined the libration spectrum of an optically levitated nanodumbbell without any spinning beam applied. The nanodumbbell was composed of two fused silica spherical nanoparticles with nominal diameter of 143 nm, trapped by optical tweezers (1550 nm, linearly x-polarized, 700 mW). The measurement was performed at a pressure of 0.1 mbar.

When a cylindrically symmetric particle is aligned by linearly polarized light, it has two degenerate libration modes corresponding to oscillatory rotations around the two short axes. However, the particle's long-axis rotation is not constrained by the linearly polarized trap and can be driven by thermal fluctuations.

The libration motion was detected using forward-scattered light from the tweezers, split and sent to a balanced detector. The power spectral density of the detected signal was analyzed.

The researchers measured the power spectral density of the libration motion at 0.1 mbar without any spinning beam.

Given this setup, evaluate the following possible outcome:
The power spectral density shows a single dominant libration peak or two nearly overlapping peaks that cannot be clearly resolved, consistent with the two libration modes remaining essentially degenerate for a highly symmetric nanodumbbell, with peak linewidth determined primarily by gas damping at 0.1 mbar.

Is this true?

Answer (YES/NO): NO